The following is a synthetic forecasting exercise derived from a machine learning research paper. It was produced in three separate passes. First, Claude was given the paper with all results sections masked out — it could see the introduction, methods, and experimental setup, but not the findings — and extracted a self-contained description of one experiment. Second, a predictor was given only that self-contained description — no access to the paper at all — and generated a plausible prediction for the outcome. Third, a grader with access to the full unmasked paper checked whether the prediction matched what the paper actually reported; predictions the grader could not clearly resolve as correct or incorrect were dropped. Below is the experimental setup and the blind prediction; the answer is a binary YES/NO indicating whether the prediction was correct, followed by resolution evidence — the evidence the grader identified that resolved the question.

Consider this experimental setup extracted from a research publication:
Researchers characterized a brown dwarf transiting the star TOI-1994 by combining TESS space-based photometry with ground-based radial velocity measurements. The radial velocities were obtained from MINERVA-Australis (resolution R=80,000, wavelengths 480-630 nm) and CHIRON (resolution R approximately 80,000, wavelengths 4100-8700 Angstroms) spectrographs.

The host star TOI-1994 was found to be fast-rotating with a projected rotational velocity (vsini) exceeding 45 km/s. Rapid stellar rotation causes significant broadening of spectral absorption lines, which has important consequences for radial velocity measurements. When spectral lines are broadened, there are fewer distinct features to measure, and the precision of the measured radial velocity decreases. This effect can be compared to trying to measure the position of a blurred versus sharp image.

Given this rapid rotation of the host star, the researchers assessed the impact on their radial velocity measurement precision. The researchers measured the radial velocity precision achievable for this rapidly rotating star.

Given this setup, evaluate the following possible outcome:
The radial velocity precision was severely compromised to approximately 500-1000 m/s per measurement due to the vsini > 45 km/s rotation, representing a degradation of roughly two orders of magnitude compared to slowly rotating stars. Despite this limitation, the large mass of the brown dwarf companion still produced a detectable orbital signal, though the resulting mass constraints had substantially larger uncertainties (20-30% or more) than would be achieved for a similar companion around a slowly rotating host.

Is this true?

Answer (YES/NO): NO